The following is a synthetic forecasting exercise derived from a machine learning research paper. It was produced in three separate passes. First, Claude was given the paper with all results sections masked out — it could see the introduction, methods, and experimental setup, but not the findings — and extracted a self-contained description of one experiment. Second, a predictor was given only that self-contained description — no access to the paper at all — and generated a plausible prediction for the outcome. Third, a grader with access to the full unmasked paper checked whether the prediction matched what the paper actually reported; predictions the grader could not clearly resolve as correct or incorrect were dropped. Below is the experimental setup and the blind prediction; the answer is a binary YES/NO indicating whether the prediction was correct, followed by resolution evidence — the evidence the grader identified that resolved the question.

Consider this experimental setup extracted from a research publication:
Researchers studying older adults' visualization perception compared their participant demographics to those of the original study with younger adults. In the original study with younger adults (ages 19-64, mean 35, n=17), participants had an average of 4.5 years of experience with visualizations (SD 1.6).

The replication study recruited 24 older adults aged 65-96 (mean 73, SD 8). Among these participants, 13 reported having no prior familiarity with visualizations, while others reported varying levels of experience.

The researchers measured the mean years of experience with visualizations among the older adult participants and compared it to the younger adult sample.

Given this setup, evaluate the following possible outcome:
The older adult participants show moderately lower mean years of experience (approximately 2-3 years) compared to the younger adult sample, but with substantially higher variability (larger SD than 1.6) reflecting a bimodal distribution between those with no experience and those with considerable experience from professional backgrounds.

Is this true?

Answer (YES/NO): NO